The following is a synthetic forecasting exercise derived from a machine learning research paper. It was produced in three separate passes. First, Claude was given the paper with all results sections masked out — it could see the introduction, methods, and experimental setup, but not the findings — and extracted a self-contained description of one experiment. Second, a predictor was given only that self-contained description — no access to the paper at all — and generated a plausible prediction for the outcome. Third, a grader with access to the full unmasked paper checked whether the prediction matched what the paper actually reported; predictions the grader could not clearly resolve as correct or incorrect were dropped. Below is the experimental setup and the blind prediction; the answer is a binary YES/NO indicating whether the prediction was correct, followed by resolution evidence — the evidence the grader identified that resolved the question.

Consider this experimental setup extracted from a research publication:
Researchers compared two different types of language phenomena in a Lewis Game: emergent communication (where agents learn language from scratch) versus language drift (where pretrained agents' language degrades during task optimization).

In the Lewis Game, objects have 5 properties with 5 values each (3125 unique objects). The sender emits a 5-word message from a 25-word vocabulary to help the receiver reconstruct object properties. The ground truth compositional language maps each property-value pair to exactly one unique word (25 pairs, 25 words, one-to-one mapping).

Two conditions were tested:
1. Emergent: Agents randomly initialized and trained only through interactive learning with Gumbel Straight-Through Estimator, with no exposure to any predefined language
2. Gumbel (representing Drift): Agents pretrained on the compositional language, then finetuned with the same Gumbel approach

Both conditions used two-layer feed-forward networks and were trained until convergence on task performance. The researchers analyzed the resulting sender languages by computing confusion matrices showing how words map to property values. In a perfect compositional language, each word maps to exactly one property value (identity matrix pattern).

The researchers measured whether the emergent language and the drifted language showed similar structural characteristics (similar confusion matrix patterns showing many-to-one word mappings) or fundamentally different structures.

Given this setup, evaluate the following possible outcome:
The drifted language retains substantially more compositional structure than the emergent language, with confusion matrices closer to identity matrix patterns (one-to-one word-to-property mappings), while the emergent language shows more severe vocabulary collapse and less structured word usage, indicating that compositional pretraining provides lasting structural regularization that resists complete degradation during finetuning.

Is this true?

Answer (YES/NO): YES